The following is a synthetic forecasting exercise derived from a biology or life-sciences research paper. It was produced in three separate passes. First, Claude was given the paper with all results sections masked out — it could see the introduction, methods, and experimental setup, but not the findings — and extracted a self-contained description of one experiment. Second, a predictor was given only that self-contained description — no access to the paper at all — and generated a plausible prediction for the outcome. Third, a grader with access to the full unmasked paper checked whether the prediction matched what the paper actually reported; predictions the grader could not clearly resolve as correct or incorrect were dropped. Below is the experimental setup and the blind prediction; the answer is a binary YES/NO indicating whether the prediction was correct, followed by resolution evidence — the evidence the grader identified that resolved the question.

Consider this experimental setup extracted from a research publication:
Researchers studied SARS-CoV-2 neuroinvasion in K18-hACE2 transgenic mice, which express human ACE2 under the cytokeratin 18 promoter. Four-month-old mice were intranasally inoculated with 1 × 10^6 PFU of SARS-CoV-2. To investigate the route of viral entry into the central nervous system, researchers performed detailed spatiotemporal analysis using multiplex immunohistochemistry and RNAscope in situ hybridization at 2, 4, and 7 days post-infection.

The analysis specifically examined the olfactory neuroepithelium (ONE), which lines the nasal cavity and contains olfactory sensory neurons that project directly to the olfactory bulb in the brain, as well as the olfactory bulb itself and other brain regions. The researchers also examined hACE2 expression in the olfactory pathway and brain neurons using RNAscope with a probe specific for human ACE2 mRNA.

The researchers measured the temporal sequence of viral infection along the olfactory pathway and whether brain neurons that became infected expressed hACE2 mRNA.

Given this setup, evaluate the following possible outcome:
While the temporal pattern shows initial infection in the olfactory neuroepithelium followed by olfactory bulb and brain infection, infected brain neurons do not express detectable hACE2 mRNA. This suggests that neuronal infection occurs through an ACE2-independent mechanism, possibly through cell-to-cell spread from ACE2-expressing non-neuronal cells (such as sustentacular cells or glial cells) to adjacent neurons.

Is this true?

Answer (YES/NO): NO